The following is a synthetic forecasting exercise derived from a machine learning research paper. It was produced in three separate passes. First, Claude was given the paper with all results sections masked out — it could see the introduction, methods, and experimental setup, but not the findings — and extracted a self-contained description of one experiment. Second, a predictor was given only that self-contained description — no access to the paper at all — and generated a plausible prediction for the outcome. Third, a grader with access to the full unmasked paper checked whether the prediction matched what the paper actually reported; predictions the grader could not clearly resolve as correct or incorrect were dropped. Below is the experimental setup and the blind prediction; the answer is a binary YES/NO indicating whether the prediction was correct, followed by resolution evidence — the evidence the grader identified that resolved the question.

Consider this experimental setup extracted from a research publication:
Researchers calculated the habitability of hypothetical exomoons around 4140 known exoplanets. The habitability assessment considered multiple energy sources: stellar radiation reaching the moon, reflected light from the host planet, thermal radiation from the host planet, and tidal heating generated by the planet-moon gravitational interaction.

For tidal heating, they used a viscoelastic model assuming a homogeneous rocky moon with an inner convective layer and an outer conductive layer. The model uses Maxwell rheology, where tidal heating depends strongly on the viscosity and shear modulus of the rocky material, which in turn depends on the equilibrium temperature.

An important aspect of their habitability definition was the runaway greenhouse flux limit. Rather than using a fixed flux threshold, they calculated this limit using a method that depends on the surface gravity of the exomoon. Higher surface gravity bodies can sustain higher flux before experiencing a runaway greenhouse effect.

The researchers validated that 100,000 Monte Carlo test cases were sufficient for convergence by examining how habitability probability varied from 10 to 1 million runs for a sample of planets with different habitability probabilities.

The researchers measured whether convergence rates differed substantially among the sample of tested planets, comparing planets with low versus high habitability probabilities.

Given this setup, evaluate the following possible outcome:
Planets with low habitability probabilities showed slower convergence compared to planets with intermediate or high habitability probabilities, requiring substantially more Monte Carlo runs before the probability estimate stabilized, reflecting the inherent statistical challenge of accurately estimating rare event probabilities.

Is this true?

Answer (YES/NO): NO